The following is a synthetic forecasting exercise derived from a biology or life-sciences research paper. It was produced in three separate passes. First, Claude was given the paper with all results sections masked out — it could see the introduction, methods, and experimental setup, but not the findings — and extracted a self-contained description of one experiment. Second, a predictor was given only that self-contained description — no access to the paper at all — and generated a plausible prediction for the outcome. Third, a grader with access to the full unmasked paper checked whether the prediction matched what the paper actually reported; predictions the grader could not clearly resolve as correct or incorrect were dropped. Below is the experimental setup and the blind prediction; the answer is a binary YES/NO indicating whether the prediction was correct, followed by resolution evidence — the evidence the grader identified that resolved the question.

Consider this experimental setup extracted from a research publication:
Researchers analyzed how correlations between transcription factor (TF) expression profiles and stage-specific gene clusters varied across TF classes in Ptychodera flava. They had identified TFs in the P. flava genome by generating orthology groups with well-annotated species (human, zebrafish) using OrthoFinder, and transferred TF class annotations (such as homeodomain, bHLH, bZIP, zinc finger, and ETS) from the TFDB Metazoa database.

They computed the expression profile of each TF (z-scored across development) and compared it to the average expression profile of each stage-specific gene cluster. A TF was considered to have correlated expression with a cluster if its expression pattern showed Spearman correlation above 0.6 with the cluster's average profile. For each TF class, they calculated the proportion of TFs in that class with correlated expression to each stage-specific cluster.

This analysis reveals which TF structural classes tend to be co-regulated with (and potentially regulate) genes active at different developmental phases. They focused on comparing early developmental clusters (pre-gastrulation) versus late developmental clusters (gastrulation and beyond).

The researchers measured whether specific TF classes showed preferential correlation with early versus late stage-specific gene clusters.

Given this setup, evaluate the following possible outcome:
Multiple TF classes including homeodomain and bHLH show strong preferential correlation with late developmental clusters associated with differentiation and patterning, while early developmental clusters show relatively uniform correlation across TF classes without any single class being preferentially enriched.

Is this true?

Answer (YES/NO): NO